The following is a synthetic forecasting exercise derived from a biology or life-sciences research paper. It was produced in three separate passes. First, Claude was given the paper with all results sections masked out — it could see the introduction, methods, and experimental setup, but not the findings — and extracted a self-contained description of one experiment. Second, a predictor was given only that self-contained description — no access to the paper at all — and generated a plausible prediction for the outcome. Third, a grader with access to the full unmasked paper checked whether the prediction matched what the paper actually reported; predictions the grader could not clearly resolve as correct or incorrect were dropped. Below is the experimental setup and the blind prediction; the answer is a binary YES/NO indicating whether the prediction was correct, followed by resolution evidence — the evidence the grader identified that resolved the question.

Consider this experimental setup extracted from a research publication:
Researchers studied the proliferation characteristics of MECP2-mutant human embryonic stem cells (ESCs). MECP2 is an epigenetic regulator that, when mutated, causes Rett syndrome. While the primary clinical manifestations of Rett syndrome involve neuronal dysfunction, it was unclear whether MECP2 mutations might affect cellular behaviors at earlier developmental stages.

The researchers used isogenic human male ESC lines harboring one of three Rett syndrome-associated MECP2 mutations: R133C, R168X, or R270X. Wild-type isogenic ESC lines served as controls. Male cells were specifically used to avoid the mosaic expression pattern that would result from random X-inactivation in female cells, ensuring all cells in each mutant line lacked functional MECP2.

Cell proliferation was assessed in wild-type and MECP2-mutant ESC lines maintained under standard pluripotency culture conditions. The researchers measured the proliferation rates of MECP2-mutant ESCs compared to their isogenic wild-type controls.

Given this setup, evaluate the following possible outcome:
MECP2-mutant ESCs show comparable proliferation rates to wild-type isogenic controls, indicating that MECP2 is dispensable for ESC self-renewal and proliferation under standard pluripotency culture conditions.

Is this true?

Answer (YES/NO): NO